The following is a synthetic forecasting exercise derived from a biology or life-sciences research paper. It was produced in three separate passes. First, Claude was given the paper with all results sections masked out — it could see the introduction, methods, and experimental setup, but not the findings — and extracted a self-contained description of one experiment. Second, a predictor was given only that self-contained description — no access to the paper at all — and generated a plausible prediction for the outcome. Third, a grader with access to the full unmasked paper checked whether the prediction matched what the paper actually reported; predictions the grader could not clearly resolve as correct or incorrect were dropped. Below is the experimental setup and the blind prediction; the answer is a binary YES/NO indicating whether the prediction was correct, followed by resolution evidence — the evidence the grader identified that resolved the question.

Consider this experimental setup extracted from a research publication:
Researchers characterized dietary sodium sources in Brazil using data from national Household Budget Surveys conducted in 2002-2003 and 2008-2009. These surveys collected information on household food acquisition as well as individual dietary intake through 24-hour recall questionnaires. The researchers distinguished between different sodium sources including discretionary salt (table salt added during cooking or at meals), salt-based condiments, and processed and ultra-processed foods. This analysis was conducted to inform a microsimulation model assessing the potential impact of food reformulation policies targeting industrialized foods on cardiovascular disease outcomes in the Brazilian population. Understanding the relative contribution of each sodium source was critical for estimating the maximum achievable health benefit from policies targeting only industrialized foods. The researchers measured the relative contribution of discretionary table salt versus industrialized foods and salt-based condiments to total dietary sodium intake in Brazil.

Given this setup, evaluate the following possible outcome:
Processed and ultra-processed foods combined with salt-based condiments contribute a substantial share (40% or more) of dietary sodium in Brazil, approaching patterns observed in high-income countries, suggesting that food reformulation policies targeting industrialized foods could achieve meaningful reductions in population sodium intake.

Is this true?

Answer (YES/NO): NO